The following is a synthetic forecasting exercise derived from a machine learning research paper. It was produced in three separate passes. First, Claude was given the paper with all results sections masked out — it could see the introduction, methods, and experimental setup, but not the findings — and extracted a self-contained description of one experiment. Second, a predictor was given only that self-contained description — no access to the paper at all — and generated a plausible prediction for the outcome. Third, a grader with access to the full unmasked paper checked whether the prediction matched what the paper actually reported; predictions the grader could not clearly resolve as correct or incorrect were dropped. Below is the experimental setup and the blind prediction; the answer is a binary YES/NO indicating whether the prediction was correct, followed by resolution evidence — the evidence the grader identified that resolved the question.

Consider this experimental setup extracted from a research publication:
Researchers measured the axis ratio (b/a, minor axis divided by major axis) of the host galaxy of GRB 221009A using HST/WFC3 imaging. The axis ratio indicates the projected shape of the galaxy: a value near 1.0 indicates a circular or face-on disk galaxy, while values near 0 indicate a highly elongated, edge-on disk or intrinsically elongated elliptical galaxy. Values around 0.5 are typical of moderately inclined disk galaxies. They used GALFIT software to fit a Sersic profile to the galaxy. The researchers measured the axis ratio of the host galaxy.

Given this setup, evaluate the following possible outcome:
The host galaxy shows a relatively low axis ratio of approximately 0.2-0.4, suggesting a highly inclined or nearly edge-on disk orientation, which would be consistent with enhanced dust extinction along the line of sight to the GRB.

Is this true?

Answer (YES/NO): YES